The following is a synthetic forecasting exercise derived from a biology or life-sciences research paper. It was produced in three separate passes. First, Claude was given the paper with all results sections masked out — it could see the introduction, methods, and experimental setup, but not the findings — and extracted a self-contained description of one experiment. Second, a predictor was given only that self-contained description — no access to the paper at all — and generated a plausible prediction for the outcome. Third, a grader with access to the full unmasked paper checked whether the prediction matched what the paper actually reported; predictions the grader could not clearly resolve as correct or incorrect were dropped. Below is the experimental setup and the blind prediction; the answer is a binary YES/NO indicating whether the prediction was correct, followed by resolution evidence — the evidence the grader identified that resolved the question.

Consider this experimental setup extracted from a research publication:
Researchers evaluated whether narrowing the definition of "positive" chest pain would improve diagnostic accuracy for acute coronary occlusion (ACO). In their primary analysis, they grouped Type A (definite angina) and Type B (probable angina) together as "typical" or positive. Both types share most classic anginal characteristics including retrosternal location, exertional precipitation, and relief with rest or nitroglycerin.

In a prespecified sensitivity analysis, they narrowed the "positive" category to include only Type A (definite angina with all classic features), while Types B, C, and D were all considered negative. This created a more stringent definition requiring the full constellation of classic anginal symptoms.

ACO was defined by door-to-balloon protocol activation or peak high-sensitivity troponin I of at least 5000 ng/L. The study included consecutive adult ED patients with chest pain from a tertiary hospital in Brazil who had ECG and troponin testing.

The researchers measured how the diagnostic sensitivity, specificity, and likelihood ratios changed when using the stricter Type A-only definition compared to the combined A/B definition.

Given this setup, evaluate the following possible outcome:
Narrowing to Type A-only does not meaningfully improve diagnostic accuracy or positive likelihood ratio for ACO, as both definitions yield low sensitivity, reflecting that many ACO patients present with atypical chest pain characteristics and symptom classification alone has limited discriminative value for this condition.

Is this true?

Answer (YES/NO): NO